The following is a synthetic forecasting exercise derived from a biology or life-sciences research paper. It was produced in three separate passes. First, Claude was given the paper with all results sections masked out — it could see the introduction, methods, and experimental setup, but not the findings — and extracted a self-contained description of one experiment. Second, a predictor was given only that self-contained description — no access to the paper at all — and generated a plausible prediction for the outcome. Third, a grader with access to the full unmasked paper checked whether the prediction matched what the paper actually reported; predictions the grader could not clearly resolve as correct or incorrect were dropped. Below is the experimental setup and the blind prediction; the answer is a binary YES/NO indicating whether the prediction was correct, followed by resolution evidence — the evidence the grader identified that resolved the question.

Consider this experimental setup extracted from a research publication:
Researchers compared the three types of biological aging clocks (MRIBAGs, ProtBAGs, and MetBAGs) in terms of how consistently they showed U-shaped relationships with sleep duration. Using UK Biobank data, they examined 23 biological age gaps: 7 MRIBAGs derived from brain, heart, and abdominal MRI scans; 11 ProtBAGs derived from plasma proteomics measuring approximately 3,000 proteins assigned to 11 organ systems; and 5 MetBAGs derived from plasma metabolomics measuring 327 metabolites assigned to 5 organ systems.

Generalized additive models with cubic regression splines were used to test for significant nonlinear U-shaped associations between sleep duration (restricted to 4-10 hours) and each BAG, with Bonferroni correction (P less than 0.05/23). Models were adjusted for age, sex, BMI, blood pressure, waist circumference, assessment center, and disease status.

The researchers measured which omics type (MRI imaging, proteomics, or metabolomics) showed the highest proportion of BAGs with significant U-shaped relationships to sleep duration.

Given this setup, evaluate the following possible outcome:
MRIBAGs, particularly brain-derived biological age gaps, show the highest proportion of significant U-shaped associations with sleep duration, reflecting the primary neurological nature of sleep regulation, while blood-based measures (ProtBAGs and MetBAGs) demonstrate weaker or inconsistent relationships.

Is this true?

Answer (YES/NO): NO